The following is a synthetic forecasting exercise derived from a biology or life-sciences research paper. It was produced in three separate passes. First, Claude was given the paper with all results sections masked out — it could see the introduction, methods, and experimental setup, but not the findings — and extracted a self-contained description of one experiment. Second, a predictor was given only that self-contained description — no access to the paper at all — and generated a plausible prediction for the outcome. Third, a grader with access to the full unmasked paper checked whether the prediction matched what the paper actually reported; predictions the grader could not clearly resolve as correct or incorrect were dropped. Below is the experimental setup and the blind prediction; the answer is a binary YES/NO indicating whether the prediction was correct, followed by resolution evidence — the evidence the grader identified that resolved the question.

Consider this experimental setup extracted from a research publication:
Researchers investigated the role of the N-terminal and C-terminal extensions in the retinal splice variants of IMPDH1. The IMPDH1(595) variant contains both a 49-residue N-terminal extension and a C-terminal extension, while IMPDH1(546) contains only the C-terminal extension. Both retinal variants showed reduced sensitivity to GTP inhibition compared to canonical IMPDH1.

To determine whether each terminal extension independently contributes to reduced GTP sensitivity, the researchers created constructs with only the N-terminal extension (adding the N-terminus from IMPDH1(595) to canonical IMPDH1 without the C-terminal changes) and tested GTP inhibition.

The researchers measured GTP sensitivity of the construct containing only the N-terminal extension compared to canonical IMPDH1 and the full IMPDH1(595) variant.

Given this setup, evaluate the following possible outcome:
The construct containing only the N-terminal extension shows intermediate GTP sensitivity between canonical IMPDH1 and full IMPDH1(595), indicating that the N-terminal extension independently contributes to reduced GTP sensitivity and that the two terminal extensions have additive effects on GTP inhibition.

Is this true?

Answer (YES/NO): YES